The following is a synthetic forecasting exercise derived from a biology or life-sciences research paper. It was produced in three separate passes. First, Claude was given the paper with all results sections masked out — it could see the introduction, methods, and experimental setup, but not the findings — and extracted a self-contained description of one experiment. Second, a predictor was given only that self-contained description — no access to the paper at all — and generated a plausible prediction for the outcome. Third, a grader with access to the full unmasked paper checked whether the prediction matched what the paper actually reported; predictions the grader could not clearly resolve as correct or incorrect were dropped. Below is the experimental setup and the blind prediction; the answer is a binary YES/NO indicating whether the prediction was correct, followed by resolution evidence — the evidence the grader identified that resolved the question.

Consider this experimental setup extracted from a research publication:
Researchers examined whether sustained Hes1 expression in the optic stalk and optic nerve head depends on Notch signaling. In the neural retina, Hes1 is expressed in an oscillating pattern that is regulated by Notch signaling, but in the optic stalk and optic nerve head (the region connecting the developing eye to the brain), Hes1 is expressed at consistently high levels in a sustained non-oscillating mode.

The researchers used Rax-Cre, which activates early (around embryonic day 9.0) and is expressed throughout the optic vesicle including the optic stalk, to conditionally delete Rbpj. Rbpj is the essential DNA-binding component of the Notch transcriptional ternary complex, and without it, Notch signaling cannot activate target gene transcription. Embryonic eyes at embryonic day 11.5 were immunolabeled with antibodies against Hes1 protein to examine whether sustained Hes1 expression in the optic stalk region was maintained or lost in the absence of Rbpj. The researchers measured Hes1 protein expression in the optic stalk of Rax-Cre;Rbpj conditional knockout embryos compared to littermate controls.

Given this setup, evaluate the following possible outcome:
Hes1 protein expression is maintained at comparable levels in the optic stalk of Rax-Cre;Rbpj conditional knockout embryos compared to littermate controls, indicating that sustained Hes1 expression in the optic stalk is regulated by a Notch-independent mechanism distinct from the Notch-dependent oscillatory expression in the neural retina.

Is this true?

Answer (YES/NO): YES